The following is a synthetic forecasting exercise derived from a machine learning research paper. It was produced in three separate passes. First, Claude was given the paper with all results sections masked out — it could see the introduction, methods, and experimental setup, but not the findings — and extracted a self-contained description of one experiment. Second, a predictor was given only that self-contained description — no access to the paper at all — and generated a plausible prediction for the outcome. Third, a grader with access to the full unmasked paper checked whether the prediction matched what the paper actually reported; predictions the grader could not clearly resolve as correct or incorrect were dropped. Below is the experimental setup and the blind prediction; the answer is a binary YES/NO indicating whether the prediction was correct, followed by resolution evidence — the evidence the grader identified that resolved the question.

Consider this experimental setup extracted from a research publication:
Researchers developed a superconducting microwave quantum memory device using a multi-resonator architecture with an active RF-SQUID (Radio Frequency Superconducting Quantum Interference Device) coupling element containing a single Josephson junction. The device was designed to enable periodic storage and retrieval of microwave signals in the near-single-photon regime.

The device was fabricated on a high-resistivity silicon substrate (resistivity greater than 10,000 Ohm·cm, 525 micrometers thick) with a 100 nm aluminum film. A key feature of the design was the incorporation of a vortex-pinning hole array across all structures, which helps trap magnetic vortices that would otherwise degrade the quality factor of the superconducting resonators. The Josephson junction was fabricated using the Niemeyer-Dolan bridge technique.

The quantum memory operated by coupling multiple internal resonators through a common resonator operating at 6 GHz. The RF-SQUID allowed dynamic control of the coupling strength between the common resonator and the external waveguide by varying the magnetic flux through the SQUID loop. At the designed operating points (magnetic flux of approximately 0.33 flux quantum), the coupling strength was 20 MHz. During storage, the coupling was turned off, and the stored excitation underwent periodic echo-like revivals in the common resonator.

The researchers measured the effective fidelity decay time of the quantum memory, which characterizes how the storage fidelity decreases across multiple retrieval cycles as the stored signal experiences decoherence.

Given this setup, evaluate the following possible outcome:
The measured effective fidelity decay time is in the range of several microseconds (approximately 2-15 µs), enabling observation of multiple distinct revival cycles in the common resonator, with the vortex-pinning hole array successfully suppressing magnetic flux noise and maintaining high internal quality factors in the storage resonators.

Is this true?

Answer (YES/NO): YES